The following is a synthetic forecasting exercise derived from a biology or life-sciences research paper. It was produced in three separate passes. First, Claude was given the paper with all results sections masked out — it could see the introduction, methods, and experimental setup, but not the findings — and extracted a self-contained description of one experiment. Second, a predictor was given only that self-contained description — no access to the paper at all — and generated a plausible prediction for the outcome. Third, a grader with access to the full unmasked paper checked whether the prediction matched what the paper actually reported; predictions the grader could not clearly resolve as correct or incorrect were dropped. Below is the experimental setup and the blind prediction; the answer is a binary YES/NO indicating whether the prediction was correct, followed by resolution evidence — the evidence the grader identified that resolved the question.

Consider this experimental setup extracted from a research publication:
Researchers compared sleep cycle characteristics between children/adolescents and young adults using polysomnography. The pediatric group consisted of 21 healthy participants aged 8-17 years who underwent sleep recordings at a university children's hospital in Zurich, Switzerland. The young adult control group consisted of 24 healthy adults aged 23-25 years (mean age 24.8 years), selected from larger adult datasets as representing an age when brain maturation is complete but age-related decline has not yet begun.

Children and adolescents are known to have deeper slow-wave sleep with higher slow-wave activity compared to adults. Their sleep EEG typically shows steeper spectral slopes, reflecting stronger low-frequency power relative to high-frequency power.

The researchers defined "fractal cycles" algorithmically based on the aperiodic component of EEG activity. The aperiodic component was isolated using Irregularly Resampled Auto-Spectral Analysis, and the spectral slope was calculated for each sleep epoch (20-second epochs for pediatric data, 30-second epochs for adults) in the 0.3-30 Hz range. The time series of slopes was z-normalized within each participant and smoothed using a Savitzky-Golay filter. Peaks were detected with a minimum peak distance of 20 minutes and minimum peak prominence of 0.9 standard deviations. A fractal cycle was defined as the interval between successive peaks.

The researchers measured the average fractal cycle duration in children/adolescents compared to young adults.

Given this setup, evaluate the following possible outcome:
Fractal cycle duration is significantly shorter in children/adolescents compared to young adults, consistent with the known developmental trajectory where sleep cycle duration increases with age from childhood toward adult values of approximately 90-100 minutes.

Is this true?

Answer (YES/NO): YES